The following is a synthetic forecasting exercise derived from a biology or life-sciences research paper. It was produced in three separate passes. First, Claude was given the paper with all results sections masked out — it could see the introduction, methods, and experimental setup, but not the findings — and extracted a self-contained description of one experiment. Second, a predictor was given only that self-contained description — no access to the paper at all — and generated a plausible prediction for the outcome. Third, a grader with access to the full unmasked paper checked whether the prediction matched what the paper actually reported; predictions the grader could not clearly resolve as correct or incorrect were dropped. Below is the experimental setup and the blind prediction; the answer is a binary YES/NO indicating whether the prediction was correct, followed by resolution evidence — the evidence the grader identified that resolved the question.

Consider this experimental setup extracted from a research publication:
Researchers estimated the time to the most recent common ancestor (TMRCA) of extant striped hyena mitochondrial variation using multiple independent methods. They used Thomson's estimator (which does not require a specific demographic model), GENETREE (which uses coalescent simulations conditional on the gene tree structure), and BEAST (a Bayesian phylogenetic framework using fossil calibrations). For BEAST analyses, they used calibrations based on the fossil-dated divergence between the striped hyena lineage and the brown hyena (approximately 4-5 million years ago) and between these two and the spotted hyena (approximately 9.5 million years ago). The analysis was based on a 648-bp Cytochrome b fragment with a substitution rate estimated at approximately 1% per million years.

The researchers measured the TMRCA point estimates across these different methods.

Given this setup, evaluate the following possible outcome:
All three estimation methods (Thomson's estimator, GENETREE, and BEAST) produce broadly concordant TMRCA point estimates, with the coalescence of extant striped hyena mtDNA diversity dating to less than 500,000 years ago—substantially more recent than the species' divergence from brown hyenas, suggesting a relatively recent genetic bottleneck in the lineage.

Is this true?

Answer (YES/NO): YES